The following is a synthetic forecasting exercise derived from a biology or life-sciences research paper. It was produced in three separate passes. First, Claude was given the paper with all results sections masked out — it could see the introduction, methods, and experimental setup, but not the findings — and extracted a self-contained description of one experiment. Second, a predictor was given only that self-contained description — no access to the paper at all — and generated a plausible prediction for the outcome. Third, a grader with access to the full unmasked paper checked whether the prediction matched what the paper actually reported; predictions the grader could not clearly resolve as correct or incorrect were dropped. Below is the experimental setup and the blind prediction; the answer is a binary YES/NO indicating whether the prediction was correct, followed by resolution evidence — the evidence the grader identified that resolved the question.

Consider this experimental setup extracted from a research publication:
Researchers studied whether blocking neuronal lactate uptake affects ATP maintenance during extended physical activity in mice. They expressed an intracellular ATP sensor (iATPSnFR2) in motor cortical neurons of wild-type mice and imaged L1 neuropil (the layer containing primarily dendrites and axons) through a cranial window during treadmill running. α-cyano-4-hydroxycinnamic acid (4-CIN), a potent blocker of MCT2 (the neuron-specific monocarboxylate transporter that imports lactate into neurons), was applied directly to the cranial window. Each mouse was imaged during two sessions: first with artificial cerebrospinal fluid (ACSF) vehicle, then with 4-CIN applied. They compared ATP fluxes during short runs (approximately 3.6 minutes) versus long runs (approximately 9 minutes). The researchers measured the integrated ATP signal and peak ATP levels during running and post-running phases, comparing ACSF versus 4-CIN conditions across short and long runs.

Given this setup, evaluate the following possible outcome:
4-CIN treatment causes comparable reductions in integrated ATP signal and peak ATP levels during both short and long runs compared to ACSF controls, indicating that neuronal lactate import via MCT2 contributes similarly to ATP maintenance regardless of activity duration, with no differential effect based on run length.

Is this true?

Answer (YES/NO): NO